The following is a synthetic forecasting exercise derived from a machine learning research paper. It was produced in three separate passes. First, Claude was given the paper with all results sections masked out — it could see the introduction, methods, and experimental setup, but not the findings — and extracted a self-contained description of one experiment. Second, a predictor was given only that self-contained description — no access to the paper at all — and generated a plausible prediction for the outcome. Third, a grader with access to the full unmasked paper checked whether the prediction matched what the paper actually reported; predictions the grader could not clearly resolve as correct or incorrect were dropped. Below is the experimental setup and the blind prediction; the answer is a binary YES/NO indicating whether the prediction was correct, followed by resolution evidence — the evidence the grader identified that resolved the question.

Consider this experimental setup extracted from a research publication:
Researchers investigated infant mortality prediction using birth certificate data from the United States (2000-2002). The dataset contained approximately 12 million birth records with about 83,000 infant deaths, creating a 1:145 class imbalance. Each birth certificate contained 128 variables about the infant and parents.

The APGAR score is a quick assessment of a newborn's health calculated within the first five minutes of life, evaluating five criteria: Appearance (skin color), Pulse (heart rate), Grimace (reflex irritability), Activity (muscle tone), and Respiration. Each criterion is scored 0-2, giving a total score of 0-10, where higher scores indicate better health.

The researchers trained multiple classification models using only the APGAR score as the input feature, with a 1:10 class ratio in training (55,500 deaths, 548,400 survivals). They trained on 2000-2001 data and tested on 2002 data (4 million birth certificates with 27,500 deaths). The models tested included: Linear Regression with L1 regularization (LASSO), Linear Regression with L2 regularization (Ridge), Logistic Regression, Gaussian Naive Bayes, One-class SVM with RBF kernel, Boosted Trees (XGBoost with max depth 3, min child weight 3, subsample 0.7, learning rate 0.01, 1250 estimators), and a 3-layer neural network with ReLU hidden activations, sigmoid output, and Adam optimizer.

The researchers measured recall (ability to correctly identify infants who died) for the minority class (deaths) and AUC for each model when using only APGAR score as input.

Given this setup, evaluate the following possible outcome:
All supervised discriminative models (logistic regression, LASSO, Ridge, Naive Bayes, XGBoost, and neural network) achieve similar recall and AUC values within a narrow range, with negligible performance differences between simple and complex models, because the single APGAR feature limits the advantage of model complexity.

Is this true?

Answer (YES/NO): NO